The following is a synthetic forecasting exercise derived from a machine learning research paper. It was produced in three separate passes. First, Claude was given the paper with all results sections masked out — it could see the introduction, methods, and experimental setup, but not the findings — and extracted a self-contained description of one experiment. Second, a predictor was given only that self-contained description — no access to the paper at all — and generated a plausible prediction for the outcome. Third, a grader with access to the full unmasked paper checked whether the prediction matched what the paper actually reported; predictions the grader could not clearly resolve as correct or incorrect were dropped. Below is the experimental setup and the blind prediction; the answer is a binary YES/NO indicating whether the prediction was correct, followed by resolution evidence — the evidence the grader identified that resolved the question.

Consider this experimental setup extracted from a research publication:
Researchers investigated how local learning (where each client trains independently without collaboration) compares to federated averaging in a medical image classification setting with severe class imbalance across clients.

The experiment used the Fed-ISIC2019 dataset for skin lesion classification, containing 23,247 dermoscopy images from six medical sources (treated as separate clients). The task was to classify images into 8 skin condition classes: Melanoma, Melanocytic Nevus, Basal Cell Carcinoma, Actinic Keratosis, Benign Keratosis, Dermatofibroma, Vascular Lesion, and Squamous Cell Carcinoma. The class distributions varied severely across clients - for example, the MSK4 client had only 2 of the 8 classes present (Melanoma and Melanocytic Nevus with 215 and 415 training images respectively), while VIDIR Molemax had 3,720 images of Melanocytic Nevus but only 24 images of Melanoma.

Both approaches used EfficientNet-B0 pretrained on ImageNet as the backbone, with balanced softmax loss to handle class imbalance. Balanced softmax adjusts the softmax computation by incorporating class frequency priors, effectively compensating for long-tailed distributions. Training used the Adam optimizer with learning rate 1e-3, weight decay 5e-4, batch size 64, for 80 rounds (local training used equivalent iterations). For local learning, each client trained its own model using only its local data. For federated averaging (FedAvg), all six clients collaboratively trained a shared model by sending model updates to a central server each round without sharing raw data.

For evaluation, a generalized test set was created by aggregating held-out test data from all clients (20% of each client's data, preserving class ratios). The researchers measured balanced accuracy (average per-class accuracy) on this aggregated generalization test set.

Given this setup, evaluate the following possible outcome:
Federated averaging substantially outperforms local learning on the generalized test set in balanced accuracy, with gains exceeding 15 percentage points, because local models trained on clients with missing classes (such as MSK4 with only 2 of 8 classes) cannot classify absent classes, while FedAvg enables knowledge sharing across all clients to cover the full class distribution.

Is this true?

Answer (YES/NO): YES